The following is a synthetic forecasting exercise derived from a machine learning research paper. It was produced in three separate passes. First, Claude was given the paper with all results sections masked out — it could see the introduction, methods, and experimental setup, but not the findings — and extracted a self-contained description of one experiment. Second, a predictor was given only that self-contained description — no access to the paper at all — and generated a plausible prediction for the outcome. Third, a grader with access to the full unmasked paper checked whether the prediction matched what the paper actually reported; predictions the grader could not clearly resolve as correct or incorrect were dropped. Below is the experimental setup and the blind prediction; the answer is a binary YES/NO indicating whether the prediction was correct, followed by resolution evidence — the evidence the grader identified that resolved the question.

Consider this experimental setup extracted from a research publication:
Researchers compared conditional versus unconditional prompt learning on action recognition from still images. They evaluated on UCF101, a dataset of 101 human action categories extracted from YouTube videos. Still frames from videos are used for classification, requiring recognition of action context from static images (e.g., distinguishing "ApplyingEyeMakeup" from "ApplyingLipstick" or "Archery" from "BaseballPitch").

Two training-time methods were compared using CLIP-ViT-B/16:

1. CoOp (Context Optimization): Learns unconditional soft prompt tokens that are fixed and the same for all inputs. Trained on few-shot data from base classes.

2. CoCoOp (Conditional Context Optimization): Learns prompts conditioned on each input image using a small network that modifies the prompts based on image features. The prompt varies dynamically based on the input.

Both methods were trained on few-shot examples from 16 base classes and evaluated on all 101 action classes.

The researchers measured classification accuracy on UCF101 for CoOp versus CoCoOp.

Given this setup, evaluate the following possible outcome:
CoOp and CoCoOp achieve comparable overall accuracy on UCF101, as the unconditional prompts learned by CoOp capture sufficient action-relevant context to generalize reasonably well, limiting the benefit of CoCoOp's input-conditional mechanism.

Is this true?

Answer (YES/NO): NO